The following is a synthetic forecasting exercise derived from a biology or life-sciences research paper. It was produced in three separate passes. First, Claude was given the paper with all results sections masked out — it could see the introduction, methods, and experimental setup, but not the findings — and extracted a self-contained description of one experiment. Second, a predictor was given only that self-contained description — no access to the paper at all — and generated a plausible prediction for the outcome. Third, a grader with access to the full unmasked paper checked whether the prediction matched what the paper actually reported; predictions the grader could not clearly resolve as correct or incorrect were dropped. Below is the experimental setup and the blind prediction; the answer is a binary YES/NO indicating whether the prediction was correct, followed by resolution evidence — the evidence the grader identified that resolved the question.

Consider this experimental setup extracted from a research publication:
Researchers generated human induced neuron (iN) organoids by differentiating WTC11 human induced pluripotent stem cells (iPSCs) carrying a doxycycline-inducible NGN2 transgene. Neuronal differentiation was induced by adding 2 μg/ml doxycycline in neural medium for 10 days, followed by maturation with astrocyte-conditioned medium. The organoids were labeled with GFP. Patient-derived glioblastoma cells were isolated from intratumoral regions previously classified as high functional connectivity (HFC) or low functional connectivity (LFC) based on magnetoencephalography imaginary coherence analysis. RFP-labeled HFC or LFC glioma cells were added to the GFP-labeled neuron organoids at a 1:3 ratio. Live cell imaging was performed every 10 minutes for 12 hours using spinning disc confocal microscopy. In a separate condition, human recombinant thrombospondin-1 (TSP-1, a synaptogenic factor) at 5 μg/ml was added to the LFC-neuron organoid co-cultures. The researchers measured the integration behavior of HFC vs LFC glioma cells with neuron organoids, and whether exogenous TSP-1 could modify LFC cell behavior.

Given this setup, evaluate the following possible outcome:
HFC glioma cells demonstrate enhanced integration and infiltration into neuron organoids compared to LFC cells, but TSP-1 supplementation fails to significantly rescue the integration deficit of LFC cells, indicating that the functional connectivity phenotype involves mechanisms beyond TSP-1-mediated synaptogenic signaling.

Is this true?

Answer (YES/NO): NO